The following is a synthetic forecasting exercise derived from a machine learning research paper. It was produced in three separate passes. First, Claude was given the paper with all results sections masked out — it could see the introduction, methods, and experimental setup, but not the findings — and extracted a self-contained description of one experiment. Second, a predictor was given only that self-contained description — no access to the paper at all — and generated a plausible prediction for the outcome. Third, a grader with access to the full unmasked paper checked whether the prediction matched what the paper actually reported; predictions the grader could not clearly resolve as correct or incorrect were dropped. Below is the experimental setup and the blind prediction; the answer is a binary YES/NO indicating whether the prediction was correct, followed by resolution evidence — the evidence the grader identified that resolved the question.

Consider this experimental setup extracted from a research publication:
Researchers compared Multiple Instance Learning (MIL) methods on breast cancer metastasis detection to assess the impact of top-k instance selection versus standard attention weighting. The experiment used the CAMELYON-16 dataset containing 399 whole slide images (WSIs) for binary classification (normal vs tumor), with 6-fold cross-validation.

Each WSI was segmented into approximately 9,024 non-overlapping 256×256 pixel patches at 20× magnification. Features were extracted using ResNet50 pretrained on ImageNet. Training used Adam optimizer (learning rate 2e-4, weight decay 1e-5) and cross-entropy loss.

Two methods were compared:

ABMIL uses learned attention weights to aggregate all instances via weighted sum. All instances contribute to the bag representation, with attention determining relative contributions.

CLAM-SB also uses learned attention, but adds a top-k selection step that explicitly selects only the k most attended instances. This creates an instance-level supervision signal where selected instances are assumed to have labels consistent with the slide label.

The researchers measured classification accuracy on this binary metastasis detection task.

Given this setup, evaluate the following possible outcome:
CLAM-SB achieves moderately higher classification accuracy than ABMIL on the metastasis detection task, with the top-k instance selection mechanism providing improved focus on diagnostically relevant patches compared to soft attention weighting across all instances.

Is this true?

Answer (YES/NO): NO